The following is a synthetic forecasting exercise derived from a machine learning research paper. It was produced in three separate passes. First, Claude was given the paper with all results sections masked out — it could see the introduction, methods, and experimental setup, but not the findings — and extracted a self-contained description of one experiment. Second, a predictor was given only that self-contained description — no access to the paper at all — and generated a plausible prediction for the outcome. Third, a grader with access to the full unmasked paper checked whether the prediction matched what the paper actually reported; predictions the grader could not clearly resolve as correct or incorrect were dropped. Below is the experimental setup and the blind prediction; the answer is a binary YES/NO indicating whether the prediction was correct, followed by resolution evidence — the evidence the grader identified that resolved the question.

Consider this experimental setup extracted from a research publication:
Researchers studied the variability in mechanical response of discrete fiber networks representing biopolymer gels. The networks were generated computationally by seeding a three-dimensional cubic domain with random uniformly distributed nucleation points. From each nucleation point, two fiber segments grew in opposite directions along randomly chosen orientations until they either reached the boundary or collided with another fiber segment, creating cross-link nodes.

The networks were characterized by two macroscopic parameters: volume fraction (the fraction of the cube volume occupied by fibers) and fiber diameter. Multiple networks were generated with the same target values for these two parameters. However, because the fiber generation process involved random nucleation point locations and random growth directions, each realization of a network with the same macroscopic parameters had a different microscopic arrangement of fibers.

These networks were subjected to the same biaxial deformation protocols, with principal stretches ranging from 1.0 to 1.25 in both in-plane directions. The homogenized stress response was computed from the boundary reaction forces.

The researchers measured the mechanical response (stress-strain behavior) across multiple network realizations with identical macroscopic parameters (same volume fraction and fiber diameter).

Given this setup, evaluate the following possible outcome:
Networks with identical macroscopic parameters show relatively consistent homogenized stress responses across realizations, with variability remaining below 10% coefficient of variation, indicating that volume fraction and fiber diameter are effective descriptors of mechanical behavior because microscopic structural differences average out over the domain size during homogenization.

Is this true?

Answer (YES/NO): NO